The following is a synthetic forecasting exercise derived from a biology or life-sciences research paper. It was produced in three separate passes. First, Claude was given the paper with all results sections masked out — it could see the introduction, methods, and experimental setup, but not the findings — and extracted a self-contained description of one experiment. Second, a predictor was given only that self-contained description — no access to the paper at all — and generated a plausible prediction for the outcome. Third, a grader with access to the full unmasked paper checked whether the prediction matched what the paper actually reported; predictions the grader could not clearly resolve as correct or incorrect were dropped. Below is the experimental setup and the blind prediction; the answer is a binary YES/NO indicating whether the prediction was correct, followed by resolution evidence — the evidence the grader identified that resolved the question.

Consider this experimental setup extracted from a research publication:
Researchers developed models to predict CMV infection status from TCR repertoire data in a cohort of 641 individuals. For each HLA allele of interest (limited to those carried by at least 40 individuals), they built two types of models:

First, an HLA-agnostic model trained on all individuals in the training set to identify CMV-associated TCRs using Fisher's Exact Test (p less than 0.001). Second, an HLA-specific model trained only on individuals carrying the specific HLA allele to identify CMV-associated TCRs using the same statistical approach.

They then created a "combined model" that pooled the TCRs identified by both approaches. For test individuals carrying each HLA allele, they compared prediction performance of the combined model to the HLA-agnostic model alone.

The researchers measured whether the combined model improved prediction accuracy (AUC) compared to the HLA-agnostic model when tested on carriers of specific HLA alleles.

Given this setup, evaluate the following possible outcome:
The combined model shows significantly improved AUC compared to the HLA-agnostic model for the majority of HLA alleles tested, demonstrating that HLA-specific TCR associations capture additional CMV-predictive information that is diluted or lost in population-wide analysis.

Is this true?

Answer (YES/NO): NO